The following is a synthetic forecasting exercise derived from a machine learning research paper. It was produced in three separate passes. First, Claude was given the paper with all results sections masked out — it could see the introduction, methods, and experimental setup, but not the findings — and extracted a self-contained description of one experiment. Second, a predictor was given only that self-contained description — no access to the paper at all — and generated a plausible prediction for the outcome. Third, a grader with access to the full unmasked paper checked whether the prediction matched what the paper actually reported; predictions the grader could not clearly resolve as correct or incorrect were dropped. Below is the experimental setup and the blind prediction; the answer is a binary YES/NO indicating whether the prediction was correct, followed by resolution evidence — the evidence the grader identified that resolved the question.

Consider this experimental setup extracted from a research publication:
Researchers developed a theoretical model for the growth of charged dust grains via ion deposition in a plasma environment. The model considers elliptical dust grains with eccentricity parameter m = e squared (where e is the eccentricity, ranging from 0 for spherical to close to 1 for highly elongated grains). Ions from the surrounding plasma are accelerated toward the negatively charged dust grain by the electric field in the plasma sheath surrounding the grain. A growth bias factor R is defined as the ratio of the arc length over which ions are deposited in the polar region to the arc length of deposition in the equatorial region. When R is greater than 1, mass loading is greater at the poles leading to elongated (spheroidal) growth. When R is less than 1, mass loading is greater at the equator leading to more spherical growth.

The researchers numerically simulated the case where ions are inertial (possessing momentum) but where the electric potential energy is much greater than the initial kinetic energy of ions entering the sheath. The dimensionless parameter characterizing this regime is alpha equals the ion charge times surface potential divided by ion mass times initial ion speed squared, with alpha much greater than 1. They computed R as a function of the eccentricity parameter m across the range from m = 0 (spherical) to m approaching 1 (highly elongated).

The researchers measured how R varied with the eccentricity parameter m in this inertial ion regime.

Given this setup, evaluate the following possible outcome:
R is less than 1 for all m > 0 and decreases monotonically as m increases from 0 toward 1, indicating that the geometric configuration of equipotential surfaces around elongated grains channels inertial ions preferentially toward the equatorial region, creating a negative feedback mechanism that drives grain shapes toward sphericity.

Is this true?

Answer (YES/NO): NO